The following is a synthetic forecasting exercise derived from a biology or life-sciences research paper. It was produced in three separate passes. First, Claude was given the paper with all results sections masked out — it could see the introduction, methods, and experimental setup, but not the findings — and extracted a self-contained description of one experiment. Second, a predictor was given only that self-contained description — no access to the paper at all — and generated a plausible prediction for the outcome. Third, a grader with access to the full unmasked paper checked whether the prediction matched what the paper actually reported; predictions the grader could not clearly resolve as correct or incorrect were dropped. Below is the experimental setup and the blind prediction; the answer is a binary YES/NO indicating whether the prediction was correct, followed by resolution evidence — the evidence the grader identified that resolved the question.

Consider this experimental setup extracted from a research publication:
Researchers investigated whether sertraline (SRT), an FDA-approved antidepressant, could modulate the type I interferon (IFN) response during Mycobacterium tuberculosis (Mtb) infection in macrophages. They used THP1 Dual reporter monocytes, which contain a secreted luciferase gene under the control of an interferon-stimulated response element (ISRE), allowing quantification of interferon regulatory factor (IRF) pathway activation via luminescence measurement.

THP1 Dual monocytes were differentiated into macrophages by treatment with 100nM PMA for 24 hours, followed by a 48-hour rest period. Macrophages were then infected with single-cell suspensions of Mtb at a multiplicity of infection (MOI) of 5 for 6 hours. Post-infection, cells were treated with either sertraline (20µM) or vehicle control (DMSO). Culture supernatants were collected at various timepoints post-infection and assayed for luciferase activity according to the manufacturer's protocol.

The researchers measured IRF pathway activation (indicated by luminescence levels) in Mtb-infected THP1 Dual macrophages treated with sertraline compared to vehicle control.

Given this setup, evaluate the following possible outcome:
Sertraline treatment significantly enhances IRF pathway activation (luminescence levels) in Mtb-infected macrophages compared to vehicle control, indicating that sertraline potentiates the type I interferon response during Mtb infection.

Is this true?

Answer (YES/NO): NO